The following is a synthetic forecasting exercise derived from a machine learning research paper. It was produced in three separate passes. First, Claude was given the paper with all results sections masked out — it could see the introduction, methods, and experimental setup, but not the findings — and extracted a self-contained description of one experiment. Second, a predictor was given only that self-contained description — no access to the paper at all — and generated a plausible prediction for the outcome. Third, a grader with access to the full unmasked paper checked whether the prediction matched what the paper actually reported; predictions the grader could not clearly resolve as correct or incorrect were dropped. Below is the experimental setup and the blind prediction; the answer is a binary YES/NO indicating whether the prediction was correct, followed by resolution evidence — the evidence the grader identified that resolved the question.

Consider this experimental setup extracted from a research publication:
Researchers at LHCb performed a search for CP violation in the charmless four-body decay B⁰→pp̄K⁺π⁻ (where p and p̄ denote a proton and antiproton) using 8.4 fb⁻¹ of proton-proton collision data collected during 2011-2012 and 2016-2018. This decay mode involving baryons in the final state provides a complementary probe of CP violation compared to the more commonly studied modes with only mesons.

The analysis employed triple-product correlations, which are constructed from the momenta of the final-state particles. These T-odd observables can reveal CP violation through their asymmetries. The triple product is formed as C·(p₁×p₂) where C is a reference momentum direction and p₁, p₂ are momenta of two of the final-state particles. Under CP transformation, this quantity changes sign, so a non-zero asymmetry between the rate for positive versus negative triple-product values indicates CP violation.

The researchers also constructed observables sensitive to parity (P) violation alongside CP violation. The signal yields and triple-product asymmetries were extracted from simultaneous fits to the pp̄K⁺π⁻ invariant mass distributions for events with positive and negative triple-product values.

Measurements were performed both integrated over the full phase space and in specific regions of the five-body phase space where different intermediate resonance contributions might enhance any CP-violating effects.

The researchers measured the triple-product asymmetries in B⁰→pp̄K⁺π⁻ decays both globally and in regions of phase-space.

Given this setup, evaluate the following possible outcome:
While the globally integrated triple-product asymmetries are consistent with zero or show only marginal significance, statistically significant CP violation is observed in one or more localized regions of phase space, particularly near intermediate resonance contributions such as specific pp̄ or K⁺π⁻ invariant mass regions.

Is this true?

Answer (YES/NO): NO